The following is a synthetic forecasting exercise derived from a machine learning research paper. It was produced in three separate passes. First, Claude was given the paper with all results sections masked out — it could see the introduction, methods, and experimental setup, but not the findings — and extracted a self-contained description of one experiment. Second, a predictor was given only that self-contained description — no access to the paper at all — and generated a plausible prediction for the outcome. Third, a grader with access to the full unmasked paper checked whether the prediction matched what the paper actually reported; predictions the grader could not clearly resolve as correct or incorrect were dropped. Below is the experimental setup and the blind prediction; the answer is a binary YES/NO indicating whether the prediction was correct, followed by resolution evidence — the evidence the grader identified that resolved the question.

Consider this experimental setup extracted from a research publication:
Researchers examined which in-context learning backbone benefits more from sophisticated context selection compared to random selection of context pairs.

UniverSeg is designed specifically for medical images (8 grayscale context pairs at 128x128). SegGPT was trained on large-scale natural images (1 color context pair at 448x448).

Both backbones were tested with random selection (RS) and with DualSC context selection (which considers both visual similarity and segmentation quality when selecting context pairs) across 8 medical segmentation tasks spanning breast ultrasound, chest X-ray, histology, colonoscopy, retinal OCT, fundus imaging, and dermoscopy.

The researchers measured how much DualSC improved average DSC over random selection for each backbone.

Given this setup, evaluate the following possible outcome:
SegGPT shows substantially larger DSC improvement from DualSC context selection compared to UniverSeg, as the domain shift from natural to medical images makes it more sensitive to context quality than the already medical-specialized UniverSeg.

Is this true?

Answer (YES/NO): YES